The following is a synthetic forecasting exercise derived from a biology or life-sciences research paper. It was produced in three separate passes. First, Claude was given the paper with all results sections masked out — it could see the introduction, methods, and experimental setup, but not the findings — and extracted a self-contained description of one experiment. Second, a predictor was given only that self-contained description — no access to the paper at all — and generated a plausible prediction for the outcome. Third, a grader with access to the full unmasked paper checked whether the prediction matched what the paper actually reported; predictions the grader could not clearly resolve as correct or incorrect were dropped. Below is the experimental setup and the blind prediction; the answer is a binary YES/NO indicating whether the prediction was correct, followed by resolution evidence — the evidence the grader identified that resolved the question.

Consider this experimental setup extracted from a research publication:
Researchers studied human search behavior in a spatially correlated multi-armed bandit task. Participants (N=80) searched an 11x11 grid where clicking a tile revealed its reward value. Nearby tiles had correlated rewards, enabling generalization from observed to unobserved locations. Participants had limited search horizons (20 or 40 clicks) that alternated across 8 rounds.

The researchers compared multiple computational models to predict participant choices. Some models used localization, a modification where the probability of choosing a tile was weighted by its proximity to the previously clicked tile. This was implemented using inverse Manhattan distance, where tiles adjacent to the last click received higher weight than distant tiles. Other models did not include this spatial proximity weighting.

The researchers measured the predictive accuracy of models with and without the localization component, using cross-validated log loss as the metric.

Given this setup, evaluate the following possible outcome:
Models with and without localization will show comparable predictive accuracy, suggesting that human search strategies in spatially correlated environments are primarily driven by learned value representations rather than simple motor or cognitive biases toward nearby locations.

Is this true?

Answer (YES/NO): NO